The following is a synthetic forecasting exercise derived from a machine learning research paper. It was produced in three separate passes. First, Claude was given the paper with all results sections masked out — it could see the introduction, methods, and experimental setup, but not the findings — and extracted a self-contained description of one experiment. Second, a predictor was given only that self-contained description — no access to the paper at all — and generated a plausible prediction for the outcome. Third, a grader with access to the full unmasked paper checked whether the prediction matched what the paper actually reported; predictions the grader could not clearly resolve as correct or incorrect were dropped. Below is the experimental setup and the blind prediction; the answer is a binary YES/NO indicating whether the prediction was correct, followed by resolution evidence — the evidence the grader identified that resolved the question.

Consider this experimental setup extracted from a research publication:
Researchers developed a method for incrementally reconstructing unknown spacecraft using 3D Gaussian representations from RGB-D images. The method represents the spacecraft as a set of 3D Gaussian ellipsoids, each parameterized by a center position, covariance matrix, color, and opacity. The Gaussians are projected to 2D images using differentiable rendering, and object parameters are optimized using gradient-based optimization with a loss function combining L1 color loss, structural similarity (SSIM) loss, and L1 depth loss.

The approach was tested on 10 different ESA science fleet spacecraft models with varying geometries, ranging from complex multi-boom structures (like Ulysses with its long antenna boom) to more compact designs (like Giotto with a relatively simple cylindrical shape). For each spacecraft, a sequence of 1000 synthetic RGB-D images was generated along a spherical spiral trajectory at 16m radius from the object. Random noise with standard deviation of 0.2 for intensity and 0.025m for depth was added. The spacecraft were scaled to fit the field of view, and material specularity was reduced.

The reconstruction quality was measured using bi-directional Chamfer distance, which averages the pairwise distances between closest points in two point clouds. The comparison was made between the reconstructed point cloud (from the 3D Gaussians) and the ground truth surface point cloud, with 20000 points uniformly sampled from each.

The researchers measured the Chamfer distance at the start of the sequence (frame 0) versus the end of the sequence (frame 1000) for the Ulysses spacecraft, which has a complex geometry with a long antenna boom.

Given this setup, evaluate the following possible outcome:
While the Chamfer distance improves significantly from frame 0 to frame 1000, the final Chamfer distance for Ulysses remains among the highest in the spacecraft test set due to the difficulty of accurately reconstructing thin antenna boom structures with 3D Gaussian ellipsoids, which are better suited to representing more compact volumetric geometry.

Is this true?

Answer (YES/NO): NO